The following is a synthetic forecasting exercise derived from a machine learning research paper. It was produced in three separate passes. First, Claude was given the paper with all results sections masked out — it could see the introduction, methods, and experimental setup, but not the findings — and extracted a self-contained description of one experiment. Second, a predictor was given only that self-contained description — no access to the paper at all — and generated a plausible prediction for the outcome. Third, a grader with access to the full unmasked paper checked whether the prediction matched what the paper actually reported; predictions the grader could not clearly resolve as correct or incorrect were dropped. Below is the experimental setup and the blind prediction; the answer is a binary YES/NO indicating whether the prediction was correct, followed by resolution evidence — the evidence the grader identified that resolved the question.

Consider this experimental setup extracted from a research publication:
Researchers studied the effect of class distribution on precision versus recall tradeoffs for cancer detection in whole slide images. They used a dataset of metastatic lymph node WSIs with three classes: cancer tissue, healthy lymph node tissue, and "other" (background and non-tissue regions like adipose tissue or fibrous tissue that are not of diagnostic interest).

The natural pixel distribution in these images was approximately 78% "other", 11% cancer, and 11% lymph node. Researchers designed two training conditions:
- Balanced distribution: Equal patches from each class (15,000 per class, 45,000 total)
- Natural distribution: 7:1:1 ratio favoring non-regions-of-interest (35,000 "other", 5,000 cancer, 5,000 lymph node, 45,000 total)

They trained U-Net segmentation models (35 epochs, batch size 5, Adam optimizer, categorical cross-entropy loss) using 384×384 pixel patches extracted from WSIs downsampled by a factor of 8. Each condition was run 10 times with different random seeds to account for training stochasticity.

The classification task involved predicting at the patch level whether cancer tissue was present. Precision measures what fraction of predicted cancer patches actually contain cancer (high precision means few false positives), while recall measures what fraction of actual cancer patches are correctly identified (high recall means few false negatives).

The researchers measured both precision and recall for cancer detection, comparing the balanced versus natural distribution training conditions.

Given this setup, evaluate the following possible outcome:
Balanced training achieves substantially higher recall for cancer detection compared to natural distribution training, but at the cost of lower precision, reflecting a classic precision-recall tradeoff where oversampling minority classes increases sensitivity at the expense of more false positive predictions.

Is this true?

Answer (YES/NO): YES